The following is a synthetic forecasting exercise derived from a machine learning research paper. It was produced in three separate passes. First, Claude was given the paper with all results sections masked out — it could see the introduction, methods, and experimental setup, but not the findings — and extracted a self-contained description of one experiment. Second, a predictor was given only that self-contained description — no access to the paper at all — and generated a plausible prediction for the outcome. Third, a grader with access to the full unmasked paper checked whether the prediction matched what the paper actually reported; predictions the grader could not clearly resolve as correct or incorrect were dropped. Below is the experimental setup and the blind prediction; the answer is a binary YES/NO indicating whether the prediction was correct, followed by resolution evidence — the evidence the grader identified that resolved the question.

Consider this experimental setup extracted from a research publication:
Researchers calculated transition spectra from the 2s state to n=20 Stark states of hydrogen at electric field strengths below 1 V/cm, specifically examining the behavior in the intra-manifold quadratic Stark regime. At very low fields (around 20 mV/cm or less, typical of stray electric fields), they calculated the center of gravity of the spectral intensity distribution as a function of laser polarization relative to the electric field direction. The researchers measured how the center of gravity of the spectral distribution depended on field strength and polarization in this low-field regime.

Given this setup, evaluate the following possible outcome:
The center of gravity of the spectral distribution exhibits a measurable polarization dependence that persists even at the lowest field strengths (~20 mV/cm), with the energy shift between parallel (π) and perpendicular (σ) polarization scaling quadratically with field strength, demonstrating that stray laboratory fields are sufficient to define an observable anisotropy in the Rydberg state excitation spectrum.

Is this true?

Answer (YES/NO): NO